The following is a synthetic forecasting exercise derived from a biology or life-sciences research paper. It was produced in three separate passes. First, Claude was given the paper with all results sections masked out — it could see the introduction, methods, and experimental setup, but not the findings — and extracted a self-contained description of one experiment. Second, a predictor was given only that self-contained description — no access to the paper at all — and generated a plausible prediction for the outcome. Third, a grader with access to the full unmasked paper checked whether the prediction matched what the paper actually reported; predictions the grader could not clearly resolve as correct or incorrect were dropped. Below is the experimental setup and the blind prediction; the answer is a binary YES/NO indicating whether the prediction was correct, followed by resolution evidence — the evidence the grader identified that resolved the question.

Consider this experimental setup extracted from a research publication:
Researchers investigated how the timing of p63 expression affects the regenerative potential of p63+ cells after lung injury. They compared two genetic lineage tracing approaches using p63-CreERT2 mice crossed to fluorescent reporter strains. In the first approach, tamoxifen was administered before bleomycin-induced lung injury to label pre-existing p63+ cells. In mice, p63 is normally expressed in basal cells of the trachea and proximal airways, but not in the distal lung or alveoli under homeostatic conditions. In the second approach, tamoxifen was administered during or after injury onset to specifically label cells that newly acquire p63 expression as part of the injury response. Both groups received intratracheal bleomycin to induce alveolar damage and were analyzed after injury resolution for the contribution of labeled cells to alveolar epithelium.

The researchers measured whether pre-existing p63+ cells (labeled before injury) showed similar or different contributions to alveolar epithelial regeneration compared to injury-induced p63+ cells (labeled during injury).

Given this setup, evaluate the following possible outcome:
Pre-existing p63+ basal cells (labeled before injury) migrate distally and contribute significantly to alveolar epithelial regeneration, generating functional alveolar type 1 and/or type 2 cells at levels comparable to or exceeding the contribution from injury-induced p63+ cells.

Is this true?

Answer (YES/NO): NO